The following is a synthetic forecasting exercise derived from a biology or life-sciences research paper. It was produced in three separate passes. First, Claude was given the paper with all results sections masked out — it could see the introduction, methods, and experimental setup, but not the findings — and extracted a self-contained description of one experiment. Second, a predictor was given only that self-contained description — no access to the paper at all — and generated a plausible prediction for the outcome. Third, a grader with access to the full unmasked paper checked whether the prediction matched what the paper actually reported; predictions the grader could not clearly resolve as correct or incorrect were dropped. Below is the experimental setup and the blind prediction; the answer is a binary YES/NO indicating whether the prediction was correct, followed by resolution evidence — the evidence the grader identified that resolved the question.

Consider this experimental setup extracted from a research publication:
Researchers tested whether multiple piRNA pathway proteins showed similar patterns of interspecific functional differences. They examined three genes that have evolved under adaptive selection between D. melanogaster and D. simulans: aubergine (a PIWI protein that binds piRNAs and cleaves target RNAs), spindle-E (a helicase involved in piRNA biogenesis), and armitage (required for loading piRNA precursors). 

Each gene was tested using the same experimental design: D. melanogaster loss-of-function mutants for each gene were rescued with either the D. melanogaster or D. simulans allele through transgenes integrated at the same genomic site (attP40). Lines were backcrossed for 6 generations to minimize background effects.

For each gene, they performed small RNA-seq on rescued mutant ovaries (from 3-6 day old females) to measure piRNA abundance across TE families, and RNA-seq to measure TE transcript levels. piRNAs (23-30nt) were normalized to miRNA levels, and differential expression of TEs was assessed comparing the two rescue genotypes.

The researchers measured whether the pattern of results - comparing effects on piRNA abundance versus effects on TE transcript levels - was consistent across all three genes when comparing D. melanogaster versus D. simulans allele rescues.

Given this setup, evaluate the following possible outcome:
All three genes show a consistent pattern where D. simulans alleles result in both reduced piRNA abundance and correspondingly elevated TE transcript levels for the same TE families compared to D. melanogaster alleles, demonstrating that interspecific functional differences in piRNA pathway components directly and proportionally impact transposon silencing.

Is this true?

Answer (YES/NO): NO